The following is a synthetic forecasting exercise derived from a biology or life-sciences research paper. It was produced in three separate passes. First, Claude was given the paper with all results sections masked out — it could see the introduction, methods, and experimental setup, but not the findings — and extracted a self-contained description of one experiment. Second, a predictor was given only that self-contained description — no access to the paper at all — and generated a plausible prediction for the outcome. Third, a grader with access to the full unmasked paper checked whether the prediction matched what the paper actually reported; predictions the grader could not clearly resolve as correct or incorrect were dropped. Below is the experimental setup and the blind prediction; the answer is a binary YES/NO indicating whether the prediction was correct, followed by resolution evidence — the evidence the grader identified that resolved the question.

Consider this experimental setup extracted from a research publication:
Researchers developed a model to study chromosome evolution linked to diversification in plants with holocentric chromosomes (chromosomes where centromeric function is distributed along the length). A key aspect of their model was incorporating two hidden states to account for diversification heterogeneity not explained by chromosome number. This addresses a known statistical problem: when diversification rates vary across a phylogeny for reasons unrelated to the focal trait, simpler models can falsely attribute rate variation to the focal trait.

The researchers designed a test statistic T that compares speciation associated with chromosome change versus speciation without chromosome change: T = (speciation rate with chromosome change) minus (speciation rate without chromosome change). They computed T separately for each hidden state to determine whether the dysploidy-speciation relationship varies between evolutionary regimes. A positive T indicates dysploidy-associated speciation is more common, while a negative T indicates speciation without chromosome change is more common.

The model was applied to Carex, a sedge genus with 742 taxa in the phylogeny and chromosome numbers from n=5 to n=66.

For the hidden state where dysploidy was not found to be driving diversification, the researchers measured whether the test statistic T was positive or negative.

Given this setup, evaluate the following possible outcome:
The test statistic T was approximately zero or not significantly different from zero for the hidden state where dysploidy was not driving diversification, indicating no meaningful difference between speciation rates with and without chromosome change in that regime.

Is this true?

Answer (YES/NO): NO